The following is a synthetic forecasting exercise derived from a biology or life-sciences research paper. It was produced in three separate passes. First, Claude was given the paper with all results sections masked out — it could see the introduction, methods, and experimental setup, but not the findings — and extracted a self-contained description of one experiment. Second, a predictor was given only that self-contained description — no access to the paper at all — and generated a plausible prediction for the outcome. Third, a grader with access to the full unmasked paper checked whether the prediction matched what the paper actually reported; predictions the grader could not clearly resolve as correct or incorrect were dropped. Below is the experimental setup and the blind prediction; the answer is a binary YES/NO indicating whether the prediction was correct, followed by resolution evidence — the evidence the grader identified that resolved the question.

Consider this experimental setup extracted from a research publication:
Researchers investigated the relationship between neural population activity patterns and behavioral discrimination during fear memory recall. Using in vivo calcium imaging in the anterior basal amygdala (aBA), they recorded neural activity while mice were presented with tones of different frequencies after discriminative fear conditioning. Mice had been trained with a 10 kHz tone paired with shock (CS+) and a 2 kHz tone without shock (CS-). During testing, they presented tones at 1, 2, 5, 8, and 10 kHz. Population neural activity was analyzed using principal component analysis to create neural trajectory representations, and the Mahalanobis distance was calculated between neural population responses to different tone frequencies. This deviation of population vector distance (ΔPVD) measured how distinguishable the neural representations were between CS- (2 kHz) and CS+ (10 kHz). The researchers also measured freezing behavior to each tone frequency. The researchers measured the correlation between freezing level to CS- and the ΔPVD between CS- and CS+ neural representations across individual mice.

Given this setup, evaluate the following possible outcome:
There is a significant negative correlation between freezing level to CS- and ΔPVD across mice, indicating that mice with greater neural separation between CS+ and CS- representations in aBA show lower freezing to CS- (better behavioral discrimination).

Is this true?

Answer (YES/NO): YES